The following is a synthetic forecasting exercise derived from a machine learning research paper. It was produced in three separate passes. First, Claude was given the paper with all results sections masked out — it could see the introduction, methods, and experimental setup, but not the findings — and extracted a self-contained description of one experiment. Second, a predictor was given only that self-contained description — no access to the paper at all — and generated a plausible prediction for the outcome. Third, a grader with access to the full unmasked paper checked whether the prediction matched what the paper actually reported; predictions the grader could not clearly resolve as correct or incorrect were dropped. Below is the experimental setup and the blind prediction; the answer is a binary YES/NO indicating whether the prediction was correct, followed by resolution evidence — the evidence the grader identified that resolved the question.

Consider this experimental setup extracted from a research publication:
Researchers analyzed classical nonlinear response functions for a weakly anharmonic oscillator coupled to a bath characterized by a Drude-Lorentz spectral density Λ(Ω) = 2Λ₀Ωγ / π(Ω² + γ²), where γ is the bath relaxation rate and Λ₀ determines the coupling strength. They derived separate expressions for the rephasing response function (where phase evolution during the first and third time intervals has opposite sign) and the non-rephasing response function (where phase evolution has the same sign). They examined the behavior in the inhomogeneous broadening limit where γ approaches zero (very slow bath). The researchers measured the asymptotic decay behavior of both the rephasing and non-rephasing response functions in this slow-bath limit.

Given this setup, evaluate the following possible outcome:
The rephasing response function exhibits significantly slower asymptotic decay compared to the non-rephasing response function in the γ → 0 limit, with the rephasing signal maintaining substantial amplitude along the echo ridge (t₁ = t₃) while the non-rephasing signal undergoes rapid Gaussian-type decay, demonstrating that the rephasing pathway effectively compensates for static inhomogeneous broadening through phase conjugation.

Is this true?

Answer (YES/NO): NO